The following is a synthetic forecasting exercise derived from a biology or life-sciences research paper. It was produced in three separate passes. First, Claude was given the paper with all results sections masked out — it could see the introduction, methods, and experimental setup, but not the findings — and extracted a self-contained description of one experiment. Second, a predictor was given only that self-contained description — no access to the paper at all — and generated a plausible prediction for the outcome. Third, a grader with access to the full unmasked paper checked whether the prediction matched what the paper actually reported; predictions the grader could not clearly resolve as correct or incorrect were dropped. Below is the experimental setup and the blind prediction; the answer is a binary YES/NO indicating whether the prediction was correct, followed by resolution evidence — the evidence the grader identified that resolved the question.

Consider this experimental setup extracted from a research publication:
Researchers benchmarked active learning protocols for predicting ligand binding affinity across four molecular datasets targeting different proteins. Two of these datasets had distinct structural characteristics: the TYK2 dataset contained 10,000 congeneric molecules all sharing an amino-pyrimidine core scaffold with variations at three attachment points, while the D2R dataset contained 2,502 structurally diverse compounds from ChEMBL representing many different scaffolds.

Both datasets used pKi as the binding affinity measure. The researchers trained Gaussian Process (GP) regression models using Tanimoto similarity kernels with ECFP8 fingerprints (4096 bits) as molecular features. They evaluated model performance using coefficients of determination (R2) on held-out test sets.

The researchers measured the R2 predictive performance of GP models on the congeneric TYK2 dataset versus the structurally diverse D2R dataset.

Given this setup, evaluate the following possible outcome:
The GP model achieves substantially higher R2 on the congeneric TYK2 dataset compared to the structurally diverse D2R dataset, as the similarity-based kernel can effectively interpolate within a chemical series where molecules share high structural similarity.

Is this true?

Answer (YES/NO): YES